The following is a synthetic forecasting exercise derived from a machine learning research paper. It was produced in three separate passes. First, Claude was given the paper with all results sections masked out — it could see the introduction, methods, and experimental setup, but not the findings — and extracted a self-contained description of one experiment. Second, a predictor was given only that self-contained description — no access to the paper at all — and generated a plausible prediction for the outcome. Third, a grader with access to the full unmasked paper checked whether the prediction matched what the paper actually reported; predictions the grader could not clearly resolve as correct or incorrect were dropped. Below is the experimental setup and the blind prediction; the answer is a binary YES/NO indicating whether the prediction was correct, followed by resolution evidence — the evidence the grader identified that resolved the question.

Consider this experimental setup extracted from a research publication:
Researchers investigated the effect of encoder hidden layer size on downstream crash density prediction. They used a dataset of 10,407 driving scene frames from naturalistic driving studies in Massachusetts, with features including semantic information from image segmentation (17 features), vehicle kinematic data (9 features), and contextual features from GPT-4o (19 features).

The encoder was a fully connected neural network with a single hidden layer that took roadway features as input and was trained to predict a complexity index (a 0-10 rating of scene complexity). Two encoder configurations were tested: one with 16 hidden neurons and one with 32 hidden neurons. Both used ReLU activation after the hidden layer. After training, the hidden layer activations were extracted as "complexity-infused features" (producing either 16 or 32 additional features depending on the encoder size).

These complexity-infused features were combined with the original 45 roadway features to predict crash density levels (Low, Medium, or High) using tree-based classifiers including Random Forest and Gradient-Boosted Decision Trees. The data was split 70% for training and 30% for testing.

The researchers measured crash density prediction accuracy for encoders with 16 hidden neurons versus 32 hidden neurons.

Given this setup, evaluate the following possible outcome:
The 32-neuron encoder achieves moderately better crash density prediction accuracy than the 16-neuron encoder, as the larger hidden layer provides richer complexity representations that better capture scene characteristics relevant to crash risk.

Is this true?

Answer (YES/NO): NO